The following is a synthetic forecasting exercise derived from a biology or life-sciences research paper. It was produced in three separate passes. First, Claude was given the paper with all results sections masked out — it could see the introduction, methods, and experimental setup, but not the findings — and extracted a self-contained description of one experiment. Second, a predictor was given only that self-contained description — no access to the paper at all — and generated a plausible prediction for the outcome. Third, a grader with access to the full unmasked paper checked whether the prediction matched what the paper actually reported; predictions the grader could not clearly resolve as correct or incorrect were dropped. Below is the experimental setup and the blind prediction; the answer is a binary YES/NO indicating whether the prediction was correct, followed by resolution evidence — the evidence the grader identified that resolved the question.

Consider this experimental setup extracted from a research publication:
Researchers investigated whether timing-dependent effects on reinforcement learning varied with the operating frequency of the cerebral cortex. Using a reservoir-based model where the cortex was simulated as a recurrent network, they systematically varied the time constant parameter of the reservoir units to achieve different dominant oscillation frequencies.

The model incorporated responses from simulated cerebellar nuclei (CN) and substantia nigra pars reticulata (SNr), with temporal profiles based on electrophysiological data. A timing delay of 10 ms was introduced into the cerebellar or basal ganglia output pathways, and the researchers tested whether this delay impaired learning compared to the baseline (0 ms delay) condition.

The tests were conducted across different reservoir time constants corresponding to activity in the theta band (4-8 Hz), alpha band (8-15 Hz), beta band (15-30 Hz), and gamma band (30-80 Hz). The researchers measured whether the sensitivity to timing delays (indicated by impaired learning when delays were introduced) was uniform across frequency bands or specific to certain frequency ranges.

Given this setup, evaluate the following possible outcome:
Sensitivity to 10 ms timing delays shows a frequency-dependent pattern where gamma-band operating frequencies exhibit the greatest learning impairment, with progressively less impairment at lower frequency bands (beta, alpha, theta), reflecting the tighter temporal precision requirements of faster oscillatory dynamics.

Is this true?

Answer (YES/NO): NO